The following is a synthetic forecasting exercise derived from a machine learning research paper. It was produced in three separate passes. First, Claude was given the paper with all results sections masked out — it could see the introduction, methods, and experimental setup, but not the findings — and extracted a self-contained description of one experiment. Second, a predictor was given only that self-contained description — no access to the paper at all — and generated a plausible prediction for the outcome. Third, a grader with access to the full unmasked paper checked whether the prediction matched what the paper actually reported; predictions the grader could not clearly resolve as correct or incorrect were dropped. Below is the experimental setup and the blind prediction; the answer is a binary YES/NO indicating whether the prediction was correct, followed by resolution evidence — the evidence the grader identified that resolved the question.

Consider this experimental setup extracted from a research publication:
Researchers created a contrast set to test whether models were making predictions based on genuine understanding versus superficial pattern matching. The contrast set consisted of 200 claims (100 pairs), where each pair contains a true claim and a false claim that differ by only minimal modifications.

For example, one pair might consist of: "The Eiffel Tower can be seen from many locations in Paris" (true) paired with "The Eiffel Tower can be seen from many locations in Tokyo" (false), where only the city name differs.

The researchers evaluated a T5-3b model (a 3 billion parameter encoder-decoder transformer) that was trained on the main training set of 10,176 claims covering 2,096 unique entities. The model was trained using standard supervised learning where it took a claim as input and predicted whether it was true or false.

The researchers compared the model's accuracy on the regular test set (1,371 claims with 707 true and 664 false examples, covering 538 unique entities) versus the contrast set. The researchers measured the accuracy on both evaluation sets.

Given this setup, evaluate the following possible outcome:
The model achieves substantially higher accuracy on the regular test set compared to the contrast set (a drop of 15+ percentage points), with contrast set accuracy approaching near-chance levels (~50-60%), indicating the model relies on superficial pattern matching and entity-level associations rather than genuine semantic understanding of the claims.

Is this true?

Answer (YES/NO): NO